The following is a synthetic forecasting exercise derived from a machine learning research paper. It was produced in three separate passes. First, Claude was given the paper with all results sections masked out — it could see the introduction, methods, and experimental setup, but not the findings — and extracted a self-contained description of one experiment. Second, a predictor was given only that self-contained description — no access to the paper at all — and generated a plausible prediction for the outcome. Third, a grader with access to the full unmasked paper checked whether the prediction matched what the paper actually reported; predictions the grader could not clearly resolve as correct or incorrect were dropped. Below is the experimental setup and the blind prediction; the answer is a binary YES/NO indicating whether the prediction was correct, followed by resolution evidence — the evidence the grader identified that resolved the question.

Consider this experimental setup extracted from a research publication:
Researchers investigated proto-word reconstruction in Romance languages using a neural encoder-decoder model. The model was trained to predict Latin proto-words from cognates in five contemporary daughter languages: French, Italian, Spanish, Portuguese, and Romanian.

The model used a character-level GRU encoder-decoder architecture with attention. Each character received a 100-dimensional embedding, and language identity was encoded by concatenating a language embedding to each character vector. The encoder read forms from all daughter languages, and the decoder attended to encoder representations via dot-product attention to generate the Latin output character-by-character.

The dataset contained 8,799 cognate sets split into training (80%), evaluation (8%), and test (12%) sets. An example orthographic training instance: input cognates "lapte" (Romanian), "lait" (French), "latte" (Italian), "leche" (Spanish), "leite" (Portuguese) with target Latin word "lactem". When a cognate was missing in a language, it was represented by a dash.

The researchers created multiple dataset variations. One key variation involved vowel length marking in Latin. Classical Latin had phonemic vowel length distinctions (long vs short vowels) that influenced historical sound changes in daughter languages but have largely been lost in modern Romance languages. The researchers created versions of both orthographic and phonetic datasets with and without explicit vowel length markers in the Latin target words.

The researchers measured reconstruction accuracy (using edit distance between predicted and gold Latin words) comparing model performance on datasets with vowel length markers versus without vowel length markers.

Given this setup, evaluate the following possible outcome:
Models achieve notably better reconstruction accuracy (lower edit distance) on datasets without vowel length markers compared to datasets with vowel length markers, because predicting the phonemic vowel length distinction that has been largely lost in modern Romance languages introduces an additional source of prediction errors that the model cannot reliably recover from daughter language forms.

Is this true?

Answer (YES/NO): YES